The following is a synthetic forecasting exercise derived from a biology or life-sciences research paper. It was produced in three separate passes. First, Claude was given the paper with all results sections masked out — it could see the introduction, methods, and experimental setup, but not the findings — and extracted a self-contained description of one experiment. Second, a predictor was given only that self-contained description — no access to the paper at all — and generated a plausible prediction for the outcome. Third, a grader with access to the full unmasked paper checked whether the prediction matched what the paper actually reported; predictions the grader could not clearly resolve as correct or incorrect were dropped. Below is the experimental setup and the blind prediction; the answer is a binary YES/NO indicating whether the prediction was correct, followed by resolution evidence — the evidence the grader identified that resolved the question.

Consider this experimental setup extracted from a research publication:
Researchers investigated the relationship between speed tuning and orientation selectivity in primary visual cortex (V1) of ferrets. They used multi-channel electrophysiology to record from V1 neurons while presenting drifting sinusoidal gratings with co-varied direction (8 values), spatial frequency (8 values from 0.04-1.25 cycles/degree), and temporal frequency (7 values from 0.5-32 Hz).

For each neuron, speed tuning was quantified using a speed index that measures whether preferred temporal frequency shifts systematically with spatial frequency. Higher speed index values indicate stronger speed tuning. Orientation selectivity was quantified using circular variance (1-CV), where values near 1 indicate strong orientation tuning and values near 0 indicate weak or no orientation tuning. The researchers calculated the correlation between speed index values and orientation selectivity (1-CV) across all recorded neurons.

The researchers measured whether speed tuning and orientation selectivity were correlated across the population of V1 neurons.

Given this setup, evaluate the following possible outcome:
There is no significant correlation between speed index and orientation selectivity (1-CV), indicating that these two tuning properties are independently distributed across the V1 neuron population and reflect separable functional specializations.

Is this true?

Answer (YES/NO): NO